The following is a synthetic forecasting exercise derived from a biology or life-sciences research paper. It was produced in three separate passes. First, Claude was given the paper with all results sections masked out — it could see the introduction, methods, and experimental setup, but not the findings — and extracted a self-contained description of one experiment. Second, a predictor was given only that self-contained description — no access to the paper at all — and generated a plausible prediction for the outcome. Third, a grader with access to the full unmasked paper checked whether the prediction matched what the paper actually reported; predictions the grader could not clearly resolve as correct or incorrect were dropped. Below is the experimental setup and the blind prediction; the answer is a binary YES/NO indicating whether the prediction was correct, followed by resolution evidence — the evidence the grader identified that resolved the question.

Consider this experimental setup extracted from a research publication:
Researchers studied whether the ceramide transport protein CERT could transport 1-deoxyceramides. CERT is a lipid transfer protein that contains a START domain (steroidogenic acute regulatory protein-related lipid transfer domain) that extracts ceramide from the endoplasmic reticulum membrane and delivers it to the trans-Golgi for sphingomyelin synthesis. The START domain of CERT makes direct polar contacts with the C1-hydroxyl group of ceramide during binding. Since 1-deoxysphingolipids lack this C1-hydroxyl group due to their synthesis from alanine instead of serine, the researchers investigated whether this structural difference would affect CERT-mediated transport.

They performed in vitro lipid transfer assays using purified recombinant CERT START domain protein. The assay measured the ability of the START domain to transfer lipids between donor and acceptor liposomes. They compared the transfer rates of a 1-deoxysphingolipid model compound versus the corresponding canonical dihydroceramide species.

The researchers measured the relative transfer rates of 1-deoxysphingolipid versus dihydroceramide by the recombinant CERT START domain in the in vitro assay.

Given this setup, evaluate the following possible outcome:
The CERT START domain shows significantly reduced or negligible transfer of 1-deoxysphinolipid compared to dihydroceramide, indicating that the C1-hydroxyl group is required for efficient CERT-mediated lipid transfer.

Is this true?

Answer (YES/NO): NO